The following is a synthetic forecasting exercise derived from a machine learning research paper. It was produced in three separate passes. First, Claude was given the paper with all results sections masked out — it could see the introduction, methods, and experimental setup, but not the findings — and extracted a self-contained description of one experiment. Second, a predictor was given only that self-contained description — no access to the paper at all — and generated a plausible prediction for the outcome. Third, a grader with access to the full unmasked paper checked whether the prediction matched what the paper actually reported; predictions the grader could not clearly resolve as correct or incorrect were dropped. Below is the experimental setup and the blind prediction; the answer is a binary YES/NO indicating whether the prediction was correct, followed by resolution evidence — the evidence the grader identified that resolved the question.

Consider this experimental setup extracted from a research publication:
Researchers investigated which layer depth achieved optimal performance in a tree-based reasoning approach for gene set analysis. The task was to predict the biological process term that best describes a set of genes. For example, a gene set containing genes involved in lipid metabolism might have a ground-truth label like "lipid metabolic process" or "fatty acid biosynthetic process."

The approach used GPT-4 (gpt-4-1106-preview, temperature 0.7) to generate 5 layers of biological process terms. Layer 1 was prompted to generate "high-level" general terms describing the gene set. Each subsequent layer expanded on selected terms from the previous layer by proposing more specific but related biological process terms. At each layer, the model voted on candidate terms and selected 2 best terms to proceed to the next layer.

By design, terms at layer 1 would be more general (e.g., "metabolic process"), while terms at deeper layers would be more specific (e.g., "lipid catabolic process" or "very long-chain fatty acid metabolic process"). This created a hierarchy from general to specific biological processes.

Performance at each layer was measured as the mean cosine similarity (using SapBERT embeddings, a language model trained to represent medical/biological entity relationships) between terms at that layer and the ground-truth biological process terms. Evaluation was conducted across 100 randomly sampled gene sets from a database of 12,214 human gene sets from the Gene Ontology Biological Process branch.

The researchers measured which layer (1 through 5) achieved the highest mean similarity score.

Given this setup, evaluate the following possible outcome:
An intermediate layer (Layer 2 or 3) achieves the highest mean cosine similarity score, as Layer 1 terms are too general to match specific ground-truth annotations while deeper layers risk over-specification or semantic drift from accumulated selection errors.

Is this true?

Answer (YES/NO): YES